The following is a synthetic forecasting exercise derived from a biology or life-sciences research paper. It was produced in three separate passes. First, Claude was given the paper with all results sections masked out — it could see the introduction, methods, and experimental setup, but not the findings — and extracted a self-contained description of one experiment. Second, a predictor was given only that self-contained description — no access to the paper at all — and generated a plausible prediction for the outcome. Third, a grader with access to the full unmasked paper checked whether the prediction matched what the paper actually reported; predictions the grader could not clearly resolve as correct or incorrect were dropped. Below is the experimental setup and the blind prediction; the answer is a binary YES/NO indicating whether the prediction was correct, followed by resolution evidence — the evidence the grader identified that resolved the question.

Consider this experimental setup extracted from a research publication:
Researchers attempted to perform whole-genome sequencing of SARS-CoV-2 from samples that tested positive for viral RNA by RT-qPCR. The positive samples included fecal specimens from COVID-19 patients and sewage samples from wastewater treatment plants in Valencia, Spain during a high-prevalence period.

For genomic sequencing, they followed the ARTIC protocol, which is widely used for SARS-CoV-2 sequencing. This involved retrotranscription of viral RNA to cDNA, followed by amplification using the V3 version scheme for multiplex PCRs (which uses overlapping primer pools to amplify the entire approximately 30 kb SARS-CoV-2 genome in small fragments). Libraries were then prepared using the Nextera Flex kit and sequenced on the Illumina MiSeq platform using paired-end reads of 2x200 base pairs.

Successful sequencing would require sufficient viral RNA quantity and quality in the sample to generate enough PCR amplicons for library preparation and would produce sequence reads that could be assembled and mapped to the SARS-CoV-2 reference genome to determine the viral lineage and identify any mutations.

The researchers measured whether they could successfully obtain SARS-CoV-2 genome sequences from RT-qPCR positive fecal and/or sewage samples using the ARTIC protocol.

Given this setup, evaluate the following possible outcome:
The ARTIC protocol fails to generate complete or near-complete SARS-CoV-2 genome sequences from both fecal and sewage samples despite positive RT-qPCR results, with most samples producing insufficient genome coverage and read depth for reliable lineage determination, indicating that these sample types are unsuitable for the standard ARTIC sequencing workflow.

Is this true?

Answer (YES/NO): NO